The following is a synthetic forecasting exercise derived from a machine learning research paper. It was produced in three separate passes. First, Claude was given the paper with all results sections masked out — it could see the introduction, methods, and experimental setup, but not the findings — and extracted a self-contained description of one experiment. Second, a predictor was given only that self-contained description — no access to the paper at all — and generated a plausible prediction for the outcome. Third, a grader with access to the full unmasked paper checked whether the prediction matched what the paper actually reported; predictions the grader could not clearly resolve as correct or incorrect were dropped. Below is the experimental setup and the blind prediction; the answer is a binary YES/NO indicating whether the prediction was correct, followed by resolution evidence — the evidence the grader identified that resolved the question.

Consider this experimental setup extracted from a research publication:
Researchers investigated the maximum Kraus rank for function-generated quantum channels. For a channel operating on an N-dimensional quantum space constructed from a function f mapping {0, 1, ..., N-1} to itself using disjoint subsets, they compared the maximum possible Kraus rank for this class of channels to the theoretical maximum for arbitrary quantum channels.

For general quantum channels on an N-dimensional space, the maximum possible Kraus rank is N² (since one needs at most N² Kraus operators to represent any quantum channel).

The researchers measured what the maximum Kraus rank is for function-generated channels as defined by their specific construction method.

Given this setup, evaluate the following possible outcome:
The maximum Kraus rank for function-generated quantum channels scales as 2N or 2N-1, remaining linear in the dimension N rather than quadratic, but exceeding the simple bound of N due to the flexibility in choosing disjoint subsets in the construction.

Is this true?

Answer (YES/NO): NO